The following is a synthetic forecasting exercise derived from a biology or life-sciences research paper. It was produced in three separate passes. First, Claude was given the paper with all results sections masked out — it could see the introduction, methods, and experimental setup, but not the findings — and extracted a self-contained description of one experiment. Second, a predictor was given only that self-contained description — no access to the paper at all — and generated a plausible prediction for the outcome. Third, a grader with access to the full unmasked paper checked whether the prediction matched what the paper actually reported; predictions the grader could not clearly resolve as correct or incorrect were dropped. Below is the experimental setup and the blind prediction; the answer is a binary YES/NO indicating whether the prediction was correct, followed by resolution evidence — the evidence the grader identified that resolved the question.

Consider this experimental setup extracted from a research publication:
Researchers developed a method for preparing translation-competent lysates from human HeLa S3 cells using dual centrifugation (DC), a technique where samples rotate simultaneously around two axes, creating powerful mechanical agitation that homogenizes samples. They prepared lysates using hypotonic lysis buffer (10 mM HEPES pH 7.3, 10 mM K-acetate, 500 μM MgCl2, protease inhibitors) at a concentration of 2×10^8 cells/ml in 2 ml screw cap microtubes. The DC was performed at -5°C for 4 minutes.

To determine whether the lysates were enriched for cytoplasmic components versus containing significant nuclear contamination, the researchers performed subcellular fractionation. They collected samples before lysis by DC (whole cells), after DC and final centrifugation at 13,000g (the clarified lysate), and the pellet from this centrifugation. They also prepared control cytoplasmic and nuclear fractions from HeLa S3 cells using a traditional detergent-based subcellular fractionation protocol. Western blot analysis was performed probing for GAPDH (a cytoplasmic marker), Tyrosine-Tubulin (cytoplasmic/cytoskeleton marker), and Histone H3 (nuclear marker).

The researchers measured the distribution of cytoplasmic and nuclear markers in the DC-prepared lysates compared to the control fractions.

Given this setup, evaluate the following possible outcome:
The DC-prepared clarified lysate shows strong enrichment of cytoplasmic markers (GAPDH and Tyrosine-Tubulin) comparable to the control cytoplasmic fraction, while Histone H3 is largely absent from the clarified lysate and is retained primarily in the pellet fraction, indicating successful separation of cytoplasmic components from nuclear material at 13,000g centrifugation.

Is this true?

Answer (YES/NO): YES